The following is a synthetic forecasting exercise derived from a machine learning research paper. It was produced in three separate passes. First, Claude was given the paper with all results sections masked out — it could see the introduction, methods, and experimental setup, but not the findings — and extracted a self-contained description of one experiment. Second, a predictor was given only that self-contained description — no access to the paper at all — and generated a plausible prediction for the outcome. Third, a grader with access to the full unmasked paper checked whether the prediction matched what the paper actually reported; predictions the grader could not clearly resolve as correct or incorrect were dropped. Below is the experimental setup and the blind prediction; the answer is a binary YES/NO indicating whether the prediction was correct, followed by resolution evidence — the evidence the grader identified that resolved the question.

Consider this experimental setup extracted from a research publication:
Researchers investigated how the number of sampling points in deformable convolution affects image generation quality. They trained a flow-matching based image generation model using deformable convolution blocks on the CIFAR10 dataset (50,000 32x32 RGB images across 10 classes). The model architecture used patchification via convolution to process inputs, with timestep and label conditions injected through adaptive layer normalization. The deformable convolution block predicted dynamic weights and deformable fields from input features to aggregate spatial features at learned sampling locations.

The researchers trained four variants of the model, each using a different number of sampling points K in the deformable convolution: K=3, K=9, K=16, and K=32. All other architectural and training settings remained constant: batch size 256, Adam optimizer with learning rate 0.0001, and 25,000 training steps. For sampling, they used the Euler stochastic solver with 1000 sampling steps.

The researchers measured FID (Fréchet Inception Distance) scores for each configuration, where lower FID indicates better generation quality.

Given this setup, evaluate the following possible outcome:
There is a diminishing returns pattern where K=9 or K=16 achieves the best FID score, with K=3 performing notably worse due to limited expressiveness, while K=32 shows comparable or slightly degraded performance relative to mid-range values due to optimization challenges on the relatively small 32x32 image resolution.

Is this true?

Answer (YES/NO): NO